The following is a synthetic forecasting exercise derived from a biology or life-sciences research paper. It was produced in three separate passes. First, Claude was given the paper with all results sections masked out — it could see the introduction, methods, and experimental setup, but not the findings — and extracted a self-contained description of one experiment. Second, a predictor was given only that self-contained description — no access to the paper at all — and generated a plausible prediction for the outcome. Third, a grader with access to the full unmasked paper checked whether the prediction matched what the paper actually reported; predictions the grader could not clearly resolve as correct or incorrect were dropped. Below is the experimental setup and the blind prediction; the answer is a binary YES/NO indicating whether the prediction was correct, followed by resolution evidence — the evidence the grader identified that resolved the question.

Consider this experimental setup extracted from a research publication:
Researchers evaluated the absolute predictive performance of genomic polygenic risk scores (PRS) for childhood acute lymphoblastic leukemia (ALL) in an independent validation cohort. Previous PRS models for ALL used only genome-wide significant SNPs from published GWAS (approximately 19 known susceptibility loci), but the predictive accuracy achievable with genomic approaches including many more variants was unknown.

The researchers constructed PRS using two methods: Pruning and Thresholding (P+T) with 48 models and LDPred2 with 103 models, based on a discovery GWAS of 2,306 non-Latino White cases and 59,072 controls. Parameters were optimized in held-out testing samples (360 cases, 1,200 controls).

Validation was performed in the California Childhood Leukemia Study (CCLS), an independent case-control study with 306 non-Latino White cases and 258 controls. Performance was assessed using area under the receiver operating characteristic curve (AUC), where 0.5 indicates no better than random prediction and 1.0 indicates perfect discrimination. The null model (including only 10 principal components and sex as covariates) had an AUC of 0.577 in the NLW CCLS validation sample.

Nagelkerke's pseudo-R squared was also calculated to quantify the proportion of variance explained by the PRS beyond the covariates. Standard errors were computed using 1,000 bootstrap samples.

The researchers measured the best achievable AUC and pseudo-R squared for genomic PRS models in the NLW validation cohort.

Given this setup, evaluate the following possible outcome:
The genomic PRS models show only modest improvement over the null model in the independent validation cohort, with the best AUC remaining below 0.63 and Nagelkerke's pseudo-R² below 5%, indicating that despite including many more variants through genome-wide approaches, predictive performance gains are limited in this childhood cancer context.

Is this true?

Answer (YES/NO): NO